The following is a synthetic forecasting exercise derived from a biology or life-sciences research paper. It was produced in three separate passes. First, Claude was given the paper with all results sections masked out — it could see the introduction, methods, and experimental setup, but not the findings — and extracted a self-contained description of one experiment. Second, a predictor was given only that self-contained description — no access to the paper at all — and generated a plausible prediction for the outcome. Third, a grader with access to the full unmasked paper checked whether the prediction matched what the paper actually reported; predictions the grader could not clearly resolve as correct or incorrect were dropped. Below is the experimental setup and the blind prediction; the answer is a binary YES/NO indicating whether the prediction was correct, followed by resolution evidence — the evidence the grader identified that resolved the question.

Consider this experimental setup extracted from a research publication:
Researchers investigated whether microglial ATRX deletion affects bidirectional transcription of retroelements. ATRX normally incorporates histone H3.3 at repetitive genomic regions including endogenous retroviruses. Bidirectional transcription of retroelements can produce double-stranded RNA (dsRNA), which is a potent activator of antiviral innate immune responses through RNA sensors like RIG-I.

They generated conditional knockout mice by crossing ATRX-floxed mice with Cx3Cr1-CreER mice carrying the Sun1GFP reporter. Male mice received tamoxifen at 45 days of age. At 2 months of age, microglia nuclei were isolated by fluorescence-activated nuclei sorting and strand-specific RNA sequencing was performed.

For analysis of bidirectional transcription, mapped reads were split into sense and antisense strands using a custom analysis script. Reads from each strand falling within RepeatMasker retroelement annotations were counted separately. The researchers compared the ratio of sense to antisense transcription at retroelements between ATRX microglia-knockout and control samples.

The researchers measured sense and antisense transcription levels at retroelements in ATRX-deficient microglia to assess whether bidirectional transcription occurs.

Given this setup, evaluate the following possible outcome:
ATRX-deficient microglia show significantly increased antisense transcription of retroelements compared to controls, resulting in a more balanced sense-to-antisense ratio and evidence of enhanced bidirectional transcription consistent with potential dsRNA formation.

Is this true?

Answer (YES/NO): YES